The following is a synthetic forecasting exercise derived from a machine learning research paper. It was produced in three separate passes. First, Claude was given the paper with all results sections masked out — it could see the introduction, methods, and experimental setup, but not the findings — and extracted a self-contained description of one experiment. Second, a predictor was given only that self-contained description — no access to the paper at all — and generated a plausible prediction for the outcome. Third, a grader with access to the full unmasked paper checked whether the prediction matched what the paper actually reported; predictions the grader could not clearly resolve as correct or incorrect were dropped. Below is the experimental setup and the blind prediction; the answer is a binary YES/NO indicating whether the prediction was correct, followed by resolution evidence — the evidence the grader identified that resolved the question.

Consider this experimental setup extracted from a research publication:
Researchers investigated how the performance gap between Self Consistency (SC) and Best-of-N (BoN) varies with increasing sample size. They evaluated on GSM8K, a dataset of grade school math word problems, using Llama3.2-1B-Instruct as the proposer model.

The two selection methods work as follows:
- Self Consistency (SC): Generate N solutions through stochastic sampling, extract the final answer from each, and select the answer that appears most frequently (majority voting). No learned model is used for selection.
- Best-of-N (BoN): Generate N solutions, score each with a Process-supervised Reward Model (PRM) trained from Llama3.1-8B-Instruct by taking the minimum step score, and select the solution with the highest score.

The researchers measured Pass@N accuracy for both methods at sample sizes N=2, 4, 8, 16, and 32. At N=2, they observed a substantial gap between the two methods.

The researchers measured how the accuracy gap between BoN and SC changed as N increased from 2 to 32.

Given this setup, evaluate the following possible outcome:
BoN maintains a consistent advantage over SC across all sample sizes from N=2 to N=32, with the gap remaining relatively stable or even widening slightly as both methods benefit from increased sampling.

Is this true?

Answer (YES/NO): NO